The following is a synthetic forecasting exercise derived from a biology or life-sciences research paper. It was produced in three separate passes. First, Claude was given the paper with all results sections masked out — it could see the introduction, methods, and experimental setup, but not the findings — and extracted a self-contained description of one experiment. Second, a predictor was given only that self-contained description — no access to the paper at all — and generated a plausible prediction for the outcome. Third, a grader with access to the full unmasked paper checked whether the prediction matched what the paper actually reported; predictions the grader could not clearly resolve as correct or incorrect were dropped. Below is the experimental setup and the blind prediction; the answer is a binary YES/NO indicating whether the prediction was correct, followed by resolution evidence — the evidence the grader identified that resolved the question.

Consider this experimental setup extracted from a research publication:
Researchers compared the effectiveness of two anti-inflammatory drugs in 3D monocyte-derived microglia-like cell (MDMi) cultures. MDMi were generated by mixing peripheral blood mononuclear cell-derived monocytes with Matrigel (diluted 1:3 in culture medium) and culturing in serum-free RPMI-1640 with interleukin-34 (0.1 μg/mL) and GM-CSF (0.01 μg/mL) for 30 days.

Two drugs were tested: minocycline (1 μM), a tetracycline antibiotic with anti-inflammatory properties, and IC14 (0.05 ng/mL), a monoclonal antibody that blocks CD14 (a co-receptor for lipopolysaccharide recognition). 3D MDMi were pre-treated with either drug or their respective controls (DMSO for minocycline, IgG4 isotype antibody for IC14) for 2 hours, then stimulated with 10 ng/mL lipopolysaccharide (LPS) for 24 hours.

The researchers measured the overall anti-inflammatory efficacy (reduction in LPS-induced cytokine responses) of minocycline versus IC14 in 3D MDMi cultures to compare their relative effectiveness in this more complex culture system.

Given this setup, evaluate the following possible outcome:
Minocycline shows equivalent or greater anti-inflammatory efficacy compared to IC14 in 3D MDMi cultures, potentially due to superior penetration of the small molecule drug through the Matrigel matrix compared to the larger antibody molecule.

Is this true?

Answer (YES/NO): NO